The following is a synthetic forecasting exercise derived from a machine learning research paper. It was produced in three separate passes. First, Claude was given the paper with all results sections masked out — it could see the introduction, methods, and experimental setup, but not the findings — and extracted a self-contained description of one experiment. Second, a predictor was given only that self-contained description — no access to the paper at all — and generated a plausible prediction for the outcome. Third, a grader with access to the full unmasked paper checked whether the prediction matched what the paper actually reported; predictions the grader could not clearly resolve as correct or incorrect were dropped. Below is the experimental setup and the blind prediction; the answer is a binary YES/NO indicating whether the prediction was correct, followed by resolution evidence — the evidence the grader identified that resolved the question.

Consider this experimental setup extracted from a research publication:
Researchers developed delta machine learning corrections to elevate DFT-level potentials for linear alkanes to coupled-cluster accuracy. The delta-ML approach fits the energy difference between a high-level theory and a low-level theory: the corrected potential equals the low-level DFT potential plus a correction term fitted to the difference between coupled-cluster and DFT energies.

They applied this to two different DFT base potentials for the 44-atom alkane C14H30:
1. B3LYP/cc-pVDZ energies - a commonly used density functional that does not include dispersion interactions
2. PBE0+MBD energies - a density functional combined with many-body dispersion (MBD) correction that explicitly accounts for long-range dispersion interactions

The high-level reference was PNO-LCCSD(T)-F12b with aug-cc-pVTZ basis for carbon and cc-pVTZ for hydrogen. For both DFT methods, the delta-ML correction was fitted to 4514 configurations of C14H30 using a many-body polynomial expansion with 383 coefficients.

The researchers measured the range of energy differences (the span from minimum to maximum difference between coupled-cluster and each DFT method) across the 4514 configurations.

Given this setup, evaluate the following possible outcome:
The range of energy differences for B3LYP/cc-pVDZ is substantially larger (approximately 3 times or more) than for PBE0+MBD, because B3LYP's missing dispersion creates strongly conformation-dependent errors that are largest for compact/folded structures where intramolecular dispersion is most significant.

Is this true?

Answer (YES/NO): YES